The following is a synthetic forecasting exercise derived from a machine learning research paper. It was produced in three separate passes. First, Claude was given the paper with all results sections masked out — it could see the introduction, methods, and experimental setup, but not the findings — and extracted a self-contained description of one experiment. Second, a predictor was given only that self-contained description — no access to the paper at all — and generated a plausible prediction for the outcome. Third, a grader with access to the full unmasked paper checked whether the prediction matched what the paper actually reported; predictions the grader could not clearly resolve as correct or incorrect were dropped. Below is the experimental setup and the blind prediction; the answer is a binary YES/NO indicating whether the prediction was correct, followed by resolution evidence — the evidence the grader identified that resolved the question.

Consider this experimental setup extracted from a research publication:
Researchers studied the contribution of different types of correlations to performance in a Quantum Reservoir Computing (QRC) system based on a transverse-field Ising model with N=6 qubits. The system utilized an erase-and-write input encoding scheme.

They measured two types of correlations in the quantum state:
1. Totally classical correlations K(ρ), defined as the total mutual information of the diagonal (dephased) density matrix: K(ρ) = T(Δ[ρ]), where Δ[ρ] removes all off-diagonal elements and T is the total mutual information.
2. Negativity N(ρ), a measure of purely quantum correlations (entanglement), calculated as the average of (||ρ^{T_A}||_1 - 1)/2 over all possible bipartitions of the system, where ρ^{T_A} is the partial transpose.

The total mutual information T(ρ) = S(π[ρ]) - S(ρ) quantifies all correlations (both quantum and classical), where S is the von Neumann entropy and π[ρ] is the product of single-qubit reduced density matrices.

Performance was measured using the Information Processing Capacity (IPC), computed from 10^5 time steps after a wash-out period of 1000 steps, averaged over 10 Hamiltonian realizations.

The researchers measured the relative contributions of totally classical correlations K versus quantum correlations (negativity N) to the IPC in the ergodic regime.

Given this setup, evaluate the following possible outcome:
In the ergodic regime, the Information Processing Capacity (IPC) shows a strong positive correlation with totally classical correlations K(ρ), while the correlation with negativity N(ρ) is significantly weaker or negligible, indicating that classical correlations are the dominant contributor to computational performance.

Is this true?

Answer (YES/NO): NO